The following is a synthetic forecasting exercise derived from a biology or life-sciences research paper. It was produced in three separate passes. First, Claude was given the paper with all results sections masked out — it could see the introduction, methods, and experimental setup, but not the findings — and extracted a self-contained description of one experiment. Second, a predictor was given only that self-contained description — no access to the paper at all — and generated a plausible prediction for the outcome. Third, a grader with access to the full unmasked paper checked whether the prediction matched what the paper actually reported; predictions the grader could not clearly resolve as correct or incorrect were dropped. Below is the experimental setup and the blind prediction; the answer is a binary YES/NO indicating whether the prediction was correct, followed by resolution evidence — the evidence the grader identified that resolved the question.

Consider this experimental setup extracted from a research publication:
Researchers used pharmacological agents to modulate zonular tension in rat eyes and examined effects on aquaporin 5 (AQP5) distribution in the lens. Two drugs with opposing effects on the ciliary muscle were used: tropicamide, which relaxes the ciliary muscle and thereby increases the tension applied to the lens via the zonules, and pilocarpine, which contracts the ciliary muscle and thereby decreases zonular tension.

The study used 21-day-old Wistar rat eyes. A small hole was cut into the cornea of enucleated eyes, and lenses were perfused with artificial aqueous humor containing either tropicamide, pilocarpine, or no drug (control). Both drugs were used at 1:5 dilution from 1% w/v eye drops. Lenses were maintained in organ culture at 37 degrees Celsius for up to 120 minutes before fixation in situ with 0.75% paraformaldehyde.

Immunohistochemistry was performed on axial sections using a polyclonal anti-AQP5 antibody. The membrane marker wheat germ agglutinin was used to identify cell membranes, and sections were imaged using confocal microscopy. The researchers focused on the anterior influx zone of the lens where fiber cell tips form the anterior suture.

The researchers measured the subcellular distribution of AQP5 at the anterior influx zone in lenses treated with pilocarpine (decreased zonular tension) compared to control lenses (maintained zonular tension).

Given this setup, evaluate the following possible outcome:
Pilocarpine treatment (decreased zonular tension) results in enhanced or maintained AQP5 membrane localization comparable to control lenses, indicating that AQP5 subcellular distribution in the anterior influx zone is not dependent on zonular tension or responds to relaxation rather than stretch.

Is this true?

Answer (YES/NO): NO